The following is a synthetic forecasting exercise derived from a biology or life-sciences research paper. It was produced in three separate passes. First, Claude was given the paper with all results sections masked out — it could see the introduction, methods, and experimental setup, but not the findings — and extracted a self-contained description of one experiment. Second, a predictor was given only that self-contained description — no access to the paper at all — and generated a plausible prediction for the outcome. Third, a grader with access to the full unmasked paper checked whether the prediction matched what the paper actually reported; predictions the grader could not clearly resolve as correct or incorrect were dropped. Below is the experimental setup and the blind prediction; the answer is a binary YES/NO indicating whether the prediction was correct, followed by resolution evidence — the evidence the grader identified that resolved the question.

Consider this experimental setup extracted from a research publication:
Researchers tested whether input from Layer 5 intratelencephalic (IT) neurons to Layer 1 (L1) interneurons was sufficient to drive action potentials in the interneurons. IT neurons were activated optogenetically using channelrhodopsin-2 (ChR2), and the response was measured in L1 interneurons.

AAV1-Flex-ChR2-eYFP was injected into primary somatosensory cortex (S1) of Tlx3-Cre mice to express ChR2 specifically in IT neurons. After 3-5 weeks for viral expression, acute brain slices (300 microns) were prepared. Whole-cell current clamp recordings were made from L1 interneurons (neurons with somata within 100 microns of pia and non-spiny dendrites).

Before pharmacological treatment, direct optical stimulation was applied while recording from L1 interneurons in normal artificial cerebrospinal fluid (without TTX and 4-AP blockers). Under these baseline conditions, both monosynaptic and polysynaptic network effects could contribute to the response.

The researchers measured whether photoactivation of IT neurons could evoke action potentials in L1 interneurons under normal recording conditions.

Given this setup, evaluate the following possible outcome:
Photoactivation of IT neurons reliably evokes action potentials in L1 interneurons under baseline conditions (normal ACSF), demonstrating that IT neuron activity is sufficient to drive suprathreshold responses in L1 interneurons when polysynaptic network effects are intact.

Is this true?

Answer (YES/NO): NO